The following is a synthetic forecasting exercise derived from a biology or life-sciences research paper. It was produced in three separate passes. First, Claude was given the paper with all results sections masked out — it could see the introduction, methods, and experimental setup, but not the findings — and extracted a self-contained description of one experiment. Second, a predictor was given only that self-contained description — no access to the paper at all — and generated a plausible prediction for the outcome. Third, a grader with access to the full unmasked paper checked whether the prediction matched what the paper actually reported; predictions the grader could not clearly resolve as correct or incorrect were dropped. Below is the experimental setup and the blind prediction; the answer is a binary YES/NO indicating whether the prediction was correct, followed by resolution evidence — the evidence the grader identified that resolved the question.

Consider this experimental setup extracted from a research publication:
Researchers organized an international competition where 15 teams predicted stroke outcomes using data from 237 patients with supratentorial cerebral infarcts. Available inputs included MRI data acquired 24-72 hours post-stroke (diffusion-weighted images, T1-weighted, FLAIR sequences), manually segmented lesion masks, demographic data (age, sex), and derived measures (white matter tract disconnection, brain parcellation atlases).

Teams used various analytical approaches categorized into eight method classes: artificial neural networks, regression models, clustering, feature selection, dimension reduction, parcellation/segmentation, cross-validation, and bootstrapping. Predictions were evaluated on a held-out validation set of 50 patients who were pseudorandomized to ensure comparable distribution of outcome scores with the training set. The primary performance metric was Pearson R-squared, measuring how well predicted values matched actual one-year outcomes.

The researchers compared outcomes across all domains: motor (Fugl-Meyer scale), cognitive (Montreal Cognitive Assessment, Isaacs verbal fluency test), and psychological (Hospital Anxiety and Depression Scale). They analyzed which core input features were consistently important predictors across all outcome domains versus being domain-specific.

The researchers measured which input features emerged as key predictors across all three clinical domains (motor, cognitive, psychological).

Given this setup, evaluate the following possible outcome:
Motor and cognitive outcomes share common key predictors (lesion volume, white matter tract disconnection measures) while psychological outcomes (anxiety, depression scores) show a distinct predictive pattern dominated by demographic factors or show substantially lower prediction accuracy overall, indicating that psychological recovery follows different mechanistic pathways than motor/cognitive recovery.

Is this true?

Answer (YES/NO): NO